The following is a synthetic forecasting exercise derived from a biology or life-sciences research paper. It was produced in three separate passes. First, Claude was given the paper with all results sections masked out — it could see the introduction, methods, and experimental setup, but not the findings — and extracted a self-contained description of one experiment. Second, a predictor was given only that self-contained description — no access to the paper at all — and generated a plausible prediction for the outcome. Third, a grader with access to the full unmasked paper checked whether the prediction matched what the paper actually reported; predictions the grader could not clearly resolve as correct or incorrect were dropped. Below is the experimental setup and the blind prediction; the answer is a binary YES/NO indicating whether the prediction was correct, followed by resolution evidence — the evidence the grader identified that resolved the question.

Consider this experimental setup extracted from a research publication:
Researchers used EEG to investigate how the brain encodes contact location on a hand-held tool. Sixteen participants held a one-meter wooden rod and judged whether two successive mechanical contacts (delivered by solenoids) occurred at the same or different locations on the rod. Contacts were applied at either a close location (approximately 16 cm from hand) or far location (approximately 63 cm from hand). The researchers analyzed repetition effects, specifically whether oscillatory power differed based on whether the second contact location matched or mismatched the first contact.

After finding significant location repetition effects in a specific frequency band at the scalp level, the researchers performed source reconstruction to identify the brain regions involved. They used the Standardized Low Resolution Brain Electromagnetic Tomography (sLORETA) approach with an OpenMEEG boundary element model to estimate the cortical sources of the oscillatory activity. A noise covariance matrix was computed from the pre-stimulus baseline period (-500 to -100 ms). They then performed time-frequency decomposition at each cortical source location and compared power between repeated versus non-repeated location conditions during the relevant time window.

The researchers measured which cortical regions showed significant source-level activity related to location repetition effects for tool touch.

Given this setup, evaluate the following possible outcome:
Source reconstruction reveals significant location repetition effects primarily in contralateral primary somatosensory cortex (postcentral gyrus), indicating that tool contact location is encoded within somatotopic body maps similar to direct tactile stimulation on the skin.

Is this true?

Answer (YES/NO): NO